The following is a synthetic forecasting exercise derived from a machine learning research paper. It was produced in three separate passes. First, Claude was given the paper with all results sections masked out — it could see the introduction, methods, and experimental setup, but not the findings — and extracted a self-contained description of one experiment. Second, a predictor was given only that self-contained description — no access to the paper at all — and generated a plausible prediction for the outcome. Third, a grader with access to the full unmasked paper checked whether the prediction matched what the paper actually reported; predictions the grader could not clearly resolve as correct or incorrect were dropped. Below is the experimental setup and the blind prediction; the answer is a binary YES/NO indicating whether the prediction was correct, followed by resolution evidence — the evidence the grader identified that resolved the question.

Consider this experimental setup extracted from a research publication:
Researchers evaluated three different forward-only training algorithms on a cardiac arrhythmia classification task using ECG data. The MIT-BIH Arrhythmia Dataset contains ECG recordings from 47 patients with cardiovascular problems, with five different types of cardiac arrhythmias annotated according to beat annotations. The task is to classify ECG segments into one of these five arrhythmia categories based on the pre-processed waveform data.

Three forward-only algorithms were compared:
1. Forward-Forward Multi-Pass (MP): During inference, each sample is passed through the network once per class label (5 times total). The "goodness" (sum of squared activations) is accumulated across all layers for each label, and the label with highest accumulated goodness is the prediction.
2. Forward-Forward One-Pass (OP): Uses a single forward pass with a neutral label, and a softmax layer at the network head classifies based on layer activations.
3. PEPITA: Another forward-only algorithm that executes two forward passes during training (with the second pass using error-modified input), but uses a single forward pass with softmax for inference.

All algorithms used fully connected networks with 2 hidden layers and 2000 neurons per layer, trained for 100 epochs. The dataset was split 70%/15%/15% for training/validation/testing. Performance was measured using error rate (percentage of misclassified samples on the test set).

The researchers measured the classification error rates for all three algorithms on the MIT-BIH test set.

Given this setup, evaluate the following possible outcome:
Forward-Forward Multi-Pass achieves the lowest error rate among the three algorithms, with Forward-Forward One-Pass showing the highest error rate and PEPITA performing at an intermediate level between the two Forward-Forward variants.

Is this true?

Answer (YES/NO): NO